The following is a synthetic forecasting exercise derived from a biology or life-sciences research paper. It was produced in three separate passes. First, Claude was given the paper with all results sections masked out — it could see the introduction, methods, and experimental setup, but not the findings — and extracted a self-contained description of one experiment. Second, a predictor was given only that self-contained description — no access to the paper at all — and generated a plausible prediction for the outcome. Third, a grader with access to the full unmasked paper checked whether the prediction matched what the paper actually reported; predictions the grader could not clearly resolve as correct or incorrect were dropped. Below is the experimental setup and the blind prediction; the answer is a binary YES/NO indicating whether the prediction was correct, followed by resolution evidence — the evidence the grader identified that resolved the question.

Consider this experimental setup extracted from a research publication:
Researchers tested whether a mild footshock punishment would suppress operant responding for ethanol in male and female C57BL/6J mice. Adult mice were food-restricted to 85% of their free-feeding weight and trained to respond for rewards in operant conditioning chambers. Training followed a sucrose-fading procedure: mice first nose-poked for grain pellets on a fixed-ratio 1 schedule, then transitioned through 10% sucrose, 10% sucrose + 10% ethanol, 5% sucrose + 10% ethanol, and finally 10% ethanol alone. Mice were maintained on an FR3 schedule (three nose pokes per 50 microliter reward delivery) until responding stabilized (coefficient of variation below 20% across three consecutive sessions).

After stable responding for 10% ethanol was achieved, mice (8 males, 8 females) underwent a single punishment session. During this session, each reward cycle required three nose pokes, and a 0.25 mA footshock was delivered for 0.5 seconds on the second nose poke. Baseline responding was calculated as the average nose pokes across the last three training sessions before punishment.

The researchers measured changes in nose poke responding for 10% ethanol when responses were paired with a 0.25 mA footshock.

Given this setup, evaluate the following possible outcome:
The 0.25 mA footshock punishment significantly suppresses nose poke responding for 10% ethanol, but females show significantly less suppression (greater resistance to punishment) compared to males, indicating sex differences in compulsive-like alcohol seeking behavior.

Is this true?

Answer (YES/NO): NO